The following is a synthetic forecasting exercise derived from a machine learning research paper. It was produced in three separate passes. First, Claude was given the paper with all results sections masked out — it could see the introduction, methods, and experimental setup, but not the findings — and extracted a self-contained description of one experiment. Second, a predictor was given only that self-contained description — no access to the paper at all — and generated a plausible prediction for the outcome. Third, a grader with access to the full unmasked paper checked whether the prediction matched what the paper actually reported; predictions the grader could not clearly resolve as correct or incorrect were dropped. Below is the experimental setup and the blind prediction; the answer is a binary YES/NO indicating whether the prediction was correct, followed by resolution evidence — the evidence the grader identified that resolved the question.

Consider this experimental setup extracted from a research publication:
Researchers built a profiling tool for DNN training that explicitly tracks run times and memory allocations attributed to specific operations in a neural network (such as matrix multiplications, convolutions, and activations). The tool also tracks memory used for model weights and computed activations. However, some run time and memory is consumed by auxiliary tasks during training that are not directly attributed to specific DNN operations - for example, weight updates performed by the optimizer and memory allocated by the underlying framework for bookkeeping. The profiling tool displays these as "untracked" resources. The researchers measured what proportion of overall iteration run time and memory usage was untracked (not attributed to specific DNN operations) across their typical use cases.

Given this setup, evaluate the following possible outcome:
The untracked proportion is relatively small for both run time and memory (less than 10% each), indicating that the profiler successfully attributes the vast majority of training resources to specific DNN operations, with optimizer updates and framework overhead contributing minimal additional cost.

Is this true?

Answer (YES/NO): NO